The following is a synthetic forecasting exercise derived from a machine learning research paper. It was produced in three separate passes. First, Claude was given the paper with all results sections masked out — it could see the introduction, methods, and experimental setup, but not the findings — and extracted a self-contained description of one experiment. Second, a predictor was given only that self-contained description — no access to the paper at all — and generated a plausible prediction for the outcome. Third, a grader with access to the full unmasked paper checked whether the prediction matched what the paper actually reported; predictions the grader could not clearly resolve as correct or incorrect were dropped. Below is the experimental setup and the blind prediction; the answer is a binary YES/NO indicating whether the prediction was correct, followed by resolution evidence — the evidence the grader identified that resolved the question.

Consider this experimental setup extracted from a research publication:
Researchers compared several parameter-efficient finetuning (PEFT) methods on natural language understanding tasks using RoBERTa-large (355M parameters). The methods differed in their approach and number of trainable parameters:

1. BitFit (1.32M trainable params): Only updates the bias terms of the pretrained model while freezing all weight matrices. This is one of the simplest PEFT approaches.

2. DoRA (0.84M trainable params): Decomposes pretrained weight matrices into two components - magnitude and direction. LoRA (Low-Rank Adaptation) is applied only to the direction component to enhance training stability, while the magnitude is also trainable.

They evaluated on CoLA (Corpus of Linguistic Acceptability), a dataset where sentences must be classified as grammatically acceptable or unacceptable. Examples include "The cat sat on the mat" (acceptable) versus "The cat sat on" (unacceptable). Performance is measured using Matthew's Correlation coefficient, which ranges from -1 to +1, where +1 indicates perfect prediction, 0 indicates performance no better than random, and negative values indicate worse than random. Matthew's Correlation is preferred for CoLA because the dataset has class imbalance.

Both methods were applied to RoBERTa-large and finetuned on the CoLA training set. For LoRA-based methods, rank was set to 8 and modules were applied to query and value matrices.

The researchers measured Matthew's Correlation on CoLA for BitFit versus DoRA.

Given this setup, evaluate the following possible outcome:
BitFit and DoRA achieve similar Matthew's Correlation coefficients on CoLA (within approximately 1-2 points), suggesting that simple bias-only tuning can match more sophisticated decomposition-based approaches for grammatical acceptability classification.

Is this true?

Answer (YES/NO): YES